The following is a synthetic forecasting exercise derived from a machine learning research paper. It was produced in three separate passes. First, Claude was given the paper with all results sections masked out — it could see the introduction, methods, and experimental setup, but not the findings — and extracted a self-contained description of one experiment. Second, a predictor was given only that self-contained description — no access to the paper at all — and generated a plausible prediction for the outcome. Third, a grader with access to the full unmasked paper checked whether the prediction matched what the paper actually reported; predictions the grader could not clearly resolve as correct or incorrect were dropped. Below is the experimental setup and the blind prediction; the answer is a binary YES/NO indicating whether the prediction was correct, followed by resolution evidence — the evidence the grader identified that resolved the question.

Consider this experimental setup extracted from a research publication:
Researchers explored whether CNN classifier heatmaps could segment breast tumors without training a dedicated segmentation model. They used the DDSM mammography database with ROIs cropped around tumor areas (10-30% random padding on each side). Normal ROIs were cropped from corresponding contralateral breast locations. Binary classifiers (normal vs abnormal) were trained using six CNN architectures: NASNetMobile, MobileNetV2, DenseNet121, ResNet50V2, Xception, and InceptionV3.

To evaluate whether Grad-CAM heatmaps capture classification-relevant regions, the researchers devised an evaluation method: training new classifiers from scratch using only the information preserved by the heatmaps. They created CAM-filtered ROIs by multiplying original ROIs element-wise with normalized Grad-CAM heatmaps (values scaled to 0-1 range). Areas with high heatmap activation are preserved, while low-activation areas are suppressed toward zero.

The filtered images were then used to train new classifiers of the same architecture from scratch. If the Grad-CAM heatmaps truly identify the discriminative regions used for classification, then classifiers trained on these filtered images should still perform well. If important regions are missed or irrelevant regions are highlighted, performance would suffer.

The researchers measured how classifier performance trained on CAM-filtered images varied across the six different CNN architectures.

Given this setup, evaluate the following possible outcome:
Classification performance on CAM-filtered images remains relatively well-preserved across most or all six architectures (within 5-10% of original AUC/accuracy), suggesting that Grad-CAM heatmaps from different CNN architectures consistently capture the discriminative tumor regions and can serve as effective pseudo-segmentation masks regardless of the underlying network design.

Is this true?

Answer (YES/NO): NO